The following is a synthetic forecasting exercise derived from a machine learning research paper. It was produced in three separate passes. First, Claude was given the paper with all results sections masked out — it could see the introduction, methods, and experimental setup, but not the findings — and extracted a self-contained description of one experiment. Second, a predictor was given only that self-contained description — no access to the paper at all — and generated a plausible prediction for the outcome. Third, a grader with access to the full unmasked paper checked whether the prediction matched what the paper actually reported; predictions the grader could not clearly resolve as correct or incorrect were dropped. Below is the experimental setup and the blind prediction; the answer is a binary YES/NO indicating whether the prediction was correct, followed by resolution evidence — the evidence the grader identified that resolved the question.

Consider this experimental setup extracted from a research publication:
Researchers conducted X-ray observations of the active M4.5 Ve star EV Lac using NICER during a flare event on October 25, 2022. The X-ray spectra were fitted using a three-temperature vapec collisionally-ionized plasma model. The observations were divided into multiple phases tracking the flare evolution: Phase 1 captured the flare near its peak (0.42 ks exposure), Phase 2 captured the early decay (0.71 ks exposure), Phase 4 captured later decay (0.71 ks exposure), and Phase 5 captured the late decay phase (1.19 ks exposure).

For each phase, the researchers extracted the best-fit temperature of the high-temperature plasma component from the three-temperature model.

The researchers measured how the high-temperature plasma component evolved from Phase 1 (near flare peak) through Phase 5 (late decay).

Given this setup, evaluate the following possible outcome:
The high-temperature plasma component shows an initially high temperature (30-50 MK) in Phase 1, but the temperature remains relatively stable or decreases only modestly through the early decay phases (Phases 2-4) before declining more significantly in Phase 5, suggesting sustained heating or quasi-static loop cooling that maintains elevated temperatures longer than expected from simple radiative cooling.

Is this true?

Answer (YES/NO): NO